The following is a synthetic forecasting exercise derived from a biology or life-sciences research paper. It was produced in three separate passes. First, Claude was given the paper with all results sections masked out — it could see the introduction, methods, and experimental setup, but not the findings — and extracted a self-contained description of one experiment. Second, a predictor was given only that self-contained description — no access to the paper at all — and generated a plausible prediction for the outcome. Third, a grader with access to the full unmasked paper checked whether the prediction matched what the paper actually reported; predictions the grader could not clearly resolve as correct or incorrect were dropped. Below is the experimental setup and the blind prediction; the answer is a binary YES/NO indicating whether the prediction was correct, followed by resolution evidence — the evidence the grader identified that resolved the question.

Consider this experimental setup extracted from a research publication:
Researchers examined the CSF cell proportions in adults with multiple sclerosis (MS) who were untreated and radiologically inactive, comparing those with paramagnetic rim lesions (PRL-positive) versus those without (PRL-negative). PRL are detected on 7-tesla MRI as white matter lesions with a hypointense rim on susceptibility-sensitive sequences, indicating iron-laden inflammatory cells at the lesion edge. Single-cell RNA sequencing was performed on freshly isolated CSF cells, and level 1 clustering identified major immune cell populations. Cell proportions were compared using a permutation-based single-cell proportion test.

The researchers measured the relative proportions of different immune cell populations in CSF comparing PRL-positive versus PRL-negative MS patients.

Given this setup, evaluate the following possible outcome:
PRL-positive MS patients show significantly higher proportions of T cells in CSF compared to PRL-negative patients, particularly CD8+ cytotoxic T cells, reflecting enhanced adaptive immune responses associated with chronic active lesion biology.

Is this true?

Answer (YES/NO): NO